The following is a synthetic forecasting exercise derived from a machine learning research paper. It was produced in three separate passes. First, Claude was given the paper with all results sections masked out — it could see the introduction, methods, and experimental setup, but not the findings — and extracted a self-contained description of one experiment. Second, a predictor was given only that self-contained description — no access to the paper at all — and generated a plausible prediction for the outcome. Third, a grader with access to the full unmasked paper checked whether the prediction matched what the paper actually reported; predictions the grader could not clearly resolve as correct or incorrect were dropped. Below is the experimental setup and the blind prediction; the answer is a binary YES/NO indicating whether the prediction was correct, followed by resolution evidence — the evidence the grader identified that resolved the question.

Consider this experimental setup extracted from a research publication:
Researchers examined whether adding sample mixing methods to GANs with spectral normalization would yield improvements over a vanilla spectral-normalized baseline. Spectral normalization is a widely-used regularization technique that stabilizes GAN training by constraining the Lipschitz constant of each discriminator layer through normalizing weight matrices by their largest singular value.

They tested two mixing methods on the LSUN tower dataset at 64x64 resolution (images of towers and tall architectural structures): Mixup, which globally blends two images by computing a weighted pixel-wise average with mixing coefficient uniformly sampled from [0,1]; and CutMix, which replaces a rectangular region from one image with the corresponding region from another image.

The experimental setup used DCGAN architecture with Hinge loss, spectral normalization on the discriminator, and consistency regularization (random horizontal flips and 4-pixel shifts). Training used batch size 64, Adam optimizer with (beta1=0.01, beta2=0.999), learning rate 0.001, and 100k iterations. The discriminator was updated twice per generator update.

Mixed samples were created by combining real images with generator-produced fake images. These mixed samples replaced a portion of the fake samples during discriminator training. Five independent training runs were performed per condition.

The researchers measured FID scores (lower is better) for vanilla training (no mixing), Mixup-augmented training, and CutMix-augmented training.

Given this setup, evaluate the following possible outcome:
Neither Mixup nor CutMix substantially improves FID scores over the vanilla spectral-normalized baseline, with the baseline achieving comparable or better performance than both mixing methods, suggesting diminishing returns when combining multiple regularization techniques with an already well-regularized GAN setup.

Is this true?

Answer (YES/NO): NO